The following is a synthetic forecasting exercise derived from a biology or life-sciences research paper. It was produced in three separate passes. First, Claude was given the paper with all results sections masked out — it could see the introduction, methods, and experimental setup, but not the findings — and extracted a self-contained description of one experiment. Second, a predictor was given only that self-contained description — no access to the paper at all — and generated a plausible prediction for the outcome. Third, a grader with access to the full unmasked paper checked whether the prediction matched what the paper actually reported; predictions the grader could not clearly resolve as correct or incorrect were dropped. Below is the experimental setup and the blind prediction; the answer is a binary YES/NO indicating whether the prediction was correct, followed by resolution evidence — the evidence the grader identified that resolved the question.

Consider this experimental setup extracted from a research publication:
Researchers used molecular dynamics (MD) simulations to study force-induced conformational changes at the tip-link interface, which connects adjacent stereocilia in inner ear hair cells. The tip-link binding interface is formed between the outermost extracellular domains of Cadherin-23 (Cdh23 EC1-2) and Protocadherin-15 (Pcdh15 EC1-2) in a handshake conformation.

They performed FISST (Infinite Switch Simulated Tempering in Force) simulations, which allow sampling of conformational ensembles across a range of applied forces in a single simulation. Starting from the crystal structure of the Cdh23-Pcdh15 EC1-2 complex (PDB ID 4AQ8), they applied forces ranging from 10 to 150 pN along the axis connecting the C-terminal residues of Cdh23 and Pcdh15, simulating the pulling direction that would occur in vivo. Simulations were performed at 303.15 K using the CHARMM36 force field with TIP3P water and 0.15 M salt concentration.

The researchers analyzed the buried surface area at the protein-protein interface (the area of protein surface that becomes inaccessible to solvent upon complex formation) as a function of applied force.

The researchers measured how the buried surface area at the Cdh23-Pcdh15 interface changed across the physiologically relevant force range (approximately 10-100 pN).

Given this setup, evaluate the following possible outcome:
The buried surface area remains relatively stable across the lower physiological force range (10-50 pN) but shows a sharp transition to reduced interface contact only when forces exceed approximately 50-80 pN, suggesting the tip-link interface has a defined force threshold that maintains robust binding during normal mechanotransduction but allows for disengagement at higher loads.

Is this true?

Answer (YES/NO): NO